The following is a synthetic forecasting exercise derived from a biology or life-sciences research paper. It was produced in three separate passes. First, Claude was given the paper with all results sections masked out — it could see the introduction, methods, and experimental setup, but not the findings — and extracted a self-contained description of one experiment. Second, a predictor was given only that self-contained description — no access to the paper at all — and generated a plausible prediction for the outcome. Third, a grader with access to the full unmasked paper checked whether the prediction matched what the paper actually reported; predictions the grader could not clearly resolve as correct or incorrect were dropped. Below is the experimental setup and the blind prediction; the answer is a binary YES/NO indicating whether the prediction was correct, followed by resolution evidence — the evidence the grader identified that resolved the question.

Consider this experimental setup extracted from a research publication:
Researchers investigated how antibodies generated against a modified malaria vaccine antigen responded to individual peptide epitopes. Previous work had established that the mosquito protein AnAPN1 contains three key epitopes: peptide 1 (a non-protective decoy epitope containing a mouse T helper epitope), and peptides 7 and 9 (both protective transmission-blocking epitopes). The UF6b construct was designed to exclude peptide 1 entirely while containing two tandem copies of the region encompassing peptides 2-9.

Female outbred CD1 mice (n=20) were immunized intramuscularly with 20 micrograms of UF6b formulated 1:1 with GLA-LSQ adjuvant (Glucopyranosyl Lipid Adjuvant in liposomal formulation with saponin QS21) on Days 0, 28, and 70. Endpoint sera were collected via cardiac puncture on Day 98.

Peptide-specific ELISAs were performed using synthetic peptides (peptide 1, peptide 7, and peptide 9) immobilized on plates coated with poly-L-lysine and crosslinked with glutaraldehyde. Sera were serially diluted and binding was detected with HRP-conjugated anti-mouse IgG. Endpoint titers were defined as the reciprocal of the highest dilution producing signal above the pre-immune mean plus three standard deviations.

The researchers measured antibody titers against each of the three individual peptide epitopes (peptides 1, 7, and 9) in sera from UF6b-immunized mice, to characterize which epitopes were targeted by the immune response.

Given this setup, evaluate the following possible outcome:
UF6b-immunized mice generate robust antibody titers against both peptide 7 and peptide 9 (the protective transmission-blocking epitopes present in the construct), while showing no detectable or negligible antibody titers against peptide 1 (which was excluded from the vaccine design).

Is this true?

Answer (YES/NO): NO